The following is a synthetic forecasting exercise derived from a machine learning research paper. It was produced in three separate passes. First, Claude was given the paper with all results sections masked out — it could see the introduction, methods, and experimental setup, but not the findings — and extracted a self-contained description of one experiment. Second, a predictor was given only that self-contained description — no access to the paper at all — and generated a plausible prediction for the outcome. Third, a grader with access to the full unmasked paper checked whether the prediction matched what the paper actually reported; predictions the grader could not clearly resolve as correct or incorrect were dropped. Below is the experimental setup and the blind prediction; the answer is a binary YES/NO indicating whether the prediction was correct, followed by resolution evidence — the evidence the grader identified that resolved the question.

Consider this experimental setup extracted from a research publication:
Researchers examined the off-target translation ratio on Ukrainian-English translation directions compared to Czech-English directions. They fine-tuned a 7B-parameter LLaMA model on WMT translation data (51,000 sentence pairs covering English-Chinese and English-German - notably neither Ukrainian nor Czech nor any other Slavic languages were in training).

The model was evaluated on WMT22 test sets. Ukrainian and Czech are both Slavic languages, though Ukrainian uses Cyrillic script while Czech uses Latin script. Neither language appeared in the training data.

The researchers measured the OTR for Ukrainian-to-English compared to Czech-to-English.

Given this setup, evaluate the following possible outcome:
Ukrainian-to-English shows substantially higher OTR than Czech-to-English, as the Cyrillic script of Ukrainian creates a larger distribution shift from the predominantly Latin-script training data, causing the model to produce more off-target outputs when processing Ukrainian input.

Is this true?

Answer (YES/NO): YES